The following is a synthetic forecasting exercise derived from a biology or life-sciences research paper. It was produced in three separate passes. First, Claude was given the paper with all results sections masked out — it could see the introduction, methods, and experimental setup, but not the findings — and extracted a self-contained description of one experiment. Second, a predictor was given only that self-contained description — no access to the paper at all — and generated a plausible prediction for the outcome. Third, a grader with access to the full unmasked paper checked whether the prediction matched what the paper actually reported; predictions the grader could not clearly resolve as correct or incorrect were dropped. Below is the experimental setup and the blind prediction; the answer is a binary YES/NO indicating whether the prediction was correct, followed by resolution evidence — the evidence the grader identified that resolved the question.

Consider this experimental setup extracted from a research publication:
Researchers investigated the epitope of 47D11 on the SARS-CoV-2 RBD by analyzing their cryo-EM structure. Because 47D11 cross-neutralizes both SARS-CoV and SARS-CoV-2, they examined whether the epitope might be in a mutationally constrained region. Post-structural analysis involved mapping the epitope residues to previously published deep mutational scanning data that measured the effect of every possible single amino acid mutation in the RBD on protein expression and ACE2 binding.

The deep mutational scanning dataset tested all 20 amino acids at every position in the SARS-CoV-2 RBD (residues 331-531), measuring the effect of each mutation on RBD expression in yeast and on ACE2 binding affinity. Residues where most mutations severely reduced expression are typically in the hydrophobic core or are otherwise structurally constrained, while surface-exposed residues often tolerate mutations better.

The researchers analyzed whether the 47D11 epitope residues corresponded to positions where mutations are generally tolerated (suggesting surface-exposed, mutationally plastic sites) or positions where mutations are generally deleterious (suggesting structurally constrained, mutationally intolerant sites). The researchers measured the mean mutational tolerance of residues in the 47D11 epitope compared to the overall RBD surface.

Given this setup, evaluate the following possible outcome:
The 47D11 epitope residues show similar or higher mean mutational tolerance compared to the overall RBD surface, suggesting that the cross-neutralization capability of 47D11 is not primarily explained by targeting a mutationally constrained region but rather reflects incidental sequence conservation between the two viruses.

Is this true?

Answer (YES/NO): NO